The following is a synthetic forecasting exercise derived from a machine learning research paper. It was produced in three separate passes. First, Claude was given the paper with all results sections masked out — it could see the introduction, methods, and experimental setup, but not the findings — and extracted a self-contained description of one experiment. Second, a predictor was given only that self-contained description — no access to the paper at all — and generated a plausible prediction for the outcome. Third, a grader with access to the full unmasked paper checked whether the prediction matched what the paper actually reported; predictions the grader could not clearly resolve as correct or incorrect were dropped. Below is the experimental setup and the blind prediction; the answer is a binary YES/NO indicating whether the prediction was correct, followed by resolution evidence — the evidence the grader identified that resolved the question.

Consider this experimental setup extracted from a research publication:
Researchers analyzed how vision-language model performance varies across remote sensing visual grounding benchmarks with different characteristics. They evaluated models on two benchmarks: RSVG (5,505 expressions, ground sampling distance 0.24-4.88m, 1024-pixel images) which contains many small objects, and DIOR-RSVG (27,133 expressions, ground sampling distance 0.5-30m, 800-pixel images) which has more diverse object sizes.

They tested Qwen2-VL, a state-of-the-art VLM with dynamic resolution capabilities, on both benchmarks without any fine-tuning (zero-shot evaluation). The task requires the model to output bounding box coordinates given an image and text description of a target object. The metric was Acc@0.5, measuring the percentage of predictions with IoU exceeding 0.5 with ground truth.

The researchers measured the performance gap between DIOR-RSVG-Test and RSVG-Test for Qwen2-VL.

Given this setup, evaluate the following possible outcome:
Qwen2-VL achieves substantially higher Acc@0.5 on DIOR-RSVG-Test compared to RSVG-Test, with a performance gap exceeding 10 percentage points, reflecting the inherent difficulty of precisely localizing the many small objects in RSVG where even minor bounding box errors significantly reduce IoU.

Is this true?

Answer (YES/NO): YES